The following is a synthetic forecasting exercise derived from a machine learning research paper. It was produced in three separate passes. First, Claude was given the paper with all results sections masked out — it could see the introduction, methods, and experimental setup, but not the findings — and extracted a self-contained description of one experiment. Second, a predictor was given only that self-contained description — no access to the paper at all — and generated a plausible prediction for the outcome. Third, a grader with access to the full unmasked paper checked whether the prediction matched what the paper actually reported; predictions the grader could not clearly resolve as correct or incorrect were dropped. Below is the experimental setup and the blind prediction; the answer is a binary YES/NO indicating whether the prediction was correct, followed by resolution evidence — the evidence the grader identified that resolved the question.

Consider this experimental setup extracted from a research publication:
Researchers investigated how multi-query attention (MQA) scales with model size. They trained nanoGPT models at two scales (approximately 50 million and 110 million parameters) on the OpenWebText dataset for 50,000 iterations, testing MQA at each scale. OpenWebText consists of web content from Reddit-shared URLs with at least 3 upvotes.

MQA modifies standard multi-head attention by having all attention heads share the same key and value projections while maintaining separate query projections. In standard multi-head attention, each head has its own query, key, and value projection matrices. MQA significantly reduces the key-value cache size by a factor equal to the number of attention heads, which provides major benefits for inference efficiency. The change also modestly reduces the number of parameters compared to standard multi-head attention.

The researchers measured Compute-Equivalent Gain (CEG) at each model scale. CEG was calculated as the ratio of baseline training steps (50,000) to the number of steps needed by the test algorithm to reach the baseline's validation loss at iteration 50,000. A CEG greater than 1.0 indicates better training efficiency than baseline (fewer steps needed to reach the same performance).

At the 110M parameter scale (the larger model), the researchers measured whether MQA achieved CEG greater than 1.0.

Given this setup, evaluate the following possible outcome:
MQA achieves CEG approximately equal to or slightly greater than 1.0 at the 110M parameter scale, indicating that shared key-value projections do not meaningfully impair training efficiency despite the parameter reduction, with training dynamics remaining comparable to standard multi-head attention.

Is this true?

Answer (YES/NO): YES